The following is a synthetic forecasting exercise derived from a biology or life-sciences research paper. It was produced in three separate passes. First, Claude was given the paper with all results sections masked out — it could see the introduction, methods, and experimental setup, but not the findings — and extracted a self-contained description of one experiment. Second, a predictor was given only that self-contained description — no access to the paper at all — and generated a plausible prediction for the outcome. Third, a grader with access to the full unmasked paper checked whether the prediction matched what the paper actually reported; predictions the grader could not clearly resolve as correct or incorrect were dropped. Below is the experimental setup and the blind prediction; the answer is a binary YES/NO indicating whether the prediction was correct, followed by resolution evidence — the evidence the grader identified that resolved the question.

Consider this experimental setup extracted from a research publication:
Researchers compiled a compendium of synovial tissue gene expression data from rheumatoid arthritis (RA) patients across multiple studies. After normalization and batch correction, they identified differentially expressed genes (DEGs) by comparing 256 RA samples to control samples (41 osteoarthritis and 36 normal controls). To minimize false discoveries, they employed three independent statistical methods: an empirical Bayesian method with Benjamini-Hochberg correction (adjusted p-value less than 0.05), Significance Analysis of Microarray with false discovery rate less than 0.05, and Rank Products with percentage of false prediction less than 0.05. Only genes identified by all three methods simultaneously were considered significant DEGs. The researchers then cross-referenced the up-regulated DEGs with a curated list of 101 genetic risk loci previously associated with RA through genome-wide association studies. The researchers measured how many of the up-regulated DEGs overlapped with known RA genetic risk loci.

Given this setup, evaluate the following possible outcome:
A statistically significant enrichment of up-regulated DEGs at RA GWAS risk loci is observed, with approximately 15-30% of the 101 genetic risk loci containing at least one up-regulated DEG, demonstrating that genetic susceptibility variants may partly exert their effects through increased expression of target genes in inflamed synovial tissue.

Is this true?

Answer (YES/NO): YES